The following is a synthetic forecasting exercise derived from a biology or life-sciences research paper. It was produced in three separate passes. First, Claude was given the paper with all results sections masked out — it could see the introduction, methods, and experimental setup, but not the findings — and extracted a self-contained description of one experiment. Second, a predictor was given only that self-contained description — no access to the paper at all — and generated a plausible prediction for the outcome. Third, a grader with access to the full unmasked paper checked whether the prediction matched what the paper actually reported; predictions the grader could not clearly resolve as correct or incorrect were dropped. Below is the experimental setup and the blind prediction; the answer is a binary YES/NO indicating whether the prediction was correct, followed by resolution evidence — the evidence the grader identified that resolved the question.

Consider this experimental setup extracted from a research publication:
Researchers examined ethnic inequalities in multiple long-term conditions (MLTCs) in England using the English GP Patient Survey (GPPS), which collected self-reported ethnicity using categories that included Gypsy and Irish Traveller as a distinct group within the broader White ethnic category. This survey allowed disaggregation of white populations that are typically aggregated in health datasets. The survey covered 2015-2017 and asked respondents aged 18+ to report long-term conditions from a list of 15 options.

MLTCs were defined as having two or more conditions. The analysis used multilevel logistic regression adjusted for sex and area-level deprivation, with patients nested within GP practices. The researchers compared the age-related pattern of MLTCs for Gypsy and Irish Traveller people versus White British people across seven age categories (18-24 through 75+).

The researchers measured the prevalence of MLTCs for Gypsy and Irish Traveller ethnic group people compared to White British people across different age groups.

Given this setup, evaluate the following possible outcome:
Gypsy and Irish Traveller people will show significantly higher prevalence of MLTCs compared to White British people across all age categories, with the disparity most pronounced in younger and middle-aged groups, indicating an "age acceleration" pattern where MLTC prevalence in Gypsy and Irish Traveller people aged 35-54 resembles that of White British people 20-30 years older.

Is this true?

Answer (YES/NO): NO